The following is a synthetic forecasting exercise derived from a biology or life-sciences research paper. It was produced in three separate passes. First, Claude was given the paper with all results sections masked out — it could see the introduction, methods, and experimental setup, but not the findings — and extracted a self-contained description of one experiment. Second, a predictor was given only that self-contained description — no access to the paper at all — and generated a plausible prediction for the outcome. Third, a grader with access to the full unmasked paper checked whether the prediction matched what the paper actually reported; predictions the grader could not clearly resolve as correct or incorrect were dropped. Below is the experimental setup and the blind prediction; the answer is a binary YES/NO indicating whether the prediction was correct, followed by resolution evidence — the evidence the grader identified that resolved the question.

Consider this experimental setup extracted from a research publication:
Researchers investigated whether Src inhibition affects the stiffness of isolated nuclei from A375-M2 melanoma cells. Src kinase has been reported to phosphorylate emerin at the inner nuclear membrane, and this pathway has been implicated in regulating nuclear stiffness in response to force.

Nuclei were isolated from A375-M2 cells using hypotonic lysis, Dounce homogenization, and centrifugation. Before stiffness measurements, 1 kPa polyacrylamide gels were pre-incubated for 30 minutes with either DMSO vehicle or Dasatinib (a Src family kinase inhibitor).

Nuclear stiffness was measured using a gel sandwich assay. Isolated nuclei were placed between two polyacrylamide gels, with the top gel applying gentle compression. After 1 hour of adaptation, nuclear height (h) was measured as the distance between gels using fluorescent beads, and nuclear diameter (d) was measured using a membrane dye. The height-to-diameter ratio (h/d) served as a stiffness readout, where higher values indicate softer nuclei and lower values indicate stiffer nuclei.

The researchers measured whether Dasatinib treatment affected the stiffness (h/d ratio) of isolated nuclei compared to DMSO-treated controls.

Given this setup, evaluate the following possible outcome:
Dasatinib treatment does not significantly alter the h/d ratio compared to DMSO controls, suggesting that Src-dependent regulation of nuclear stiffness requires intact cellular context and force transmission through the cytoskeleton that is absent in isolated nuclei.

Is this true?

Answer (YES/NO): NO